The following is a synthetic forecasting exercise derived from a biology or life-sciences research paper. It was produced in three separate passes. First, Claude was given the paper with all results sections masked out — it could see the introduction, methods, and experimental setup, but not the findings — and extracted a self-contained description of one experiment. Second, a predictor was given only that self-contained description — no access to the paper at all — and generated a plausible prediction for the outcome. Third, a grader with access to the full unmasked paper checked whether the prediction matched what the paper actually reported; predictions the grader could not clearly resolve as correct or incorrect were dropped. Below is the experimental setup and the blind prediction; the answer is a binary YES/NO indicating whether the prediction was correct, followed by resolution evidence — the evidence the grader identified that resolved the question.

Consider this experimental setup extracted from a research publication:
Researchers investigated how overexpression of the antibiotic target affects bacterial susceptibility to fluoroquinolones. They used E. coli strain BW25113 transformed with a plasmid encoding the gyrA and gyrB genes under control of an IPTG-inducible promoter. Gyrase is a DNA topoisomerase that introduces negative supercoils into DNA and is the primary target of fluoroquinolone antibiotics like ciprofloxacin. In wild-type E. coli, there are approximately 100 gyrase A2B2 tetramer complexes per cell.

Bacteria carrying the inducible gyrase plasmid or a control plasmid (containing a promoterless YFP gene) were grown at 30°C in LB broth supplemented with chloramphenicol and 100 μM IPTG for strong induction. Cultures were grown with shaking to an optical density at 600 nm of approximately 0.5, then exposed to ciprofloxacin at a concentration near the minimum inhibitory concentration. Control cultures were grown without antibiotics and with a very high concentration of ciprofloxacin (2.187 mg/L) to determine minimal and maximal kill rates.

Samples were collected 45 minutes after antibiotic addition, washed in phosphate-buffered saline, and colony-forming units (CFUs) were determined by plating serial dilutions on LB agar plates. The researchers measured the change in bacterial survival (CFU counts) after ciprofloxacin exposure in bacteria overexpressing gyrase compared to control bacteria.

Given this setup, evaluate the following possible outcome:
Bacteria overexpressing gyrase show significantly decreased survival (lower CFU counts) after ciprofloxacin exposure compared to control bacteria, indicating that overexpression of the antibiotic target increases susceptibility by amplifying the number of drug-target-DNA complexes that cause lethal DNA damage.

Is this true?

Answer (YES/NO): YES